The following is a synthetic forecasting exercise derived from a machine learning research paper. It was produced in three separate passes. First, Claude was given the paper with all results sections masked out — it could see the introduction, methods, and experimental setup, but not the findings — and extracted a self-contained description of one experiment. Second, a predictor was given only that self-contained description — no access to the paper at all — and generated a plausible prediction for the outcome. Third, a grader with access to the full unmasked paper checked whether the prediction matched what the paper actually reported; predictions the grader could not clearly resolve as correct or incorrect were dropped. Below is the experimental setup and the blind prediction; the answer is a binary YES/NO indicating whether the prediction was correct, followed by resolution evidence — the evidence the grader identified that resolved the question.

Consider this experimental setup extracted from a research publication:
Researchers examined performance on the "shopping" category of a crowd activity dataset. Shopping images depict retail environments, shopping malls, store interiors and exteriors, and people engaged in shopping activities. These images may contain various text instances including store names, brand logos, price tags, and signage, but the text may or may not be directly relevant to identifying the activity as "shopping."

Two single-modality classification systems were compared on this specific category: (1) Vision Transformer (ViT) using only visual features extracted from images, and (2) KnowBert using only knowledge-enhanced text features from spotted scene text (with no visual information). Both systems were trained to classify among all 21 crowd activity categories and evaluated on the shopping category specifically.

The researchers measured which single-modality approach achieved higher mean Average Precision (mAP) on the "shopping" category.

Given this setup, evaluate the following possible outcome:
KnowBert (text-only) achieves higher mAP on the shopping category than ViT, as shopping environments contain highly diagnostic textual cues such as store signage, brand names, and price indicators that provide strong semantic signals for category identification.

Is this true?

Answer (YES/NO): NO